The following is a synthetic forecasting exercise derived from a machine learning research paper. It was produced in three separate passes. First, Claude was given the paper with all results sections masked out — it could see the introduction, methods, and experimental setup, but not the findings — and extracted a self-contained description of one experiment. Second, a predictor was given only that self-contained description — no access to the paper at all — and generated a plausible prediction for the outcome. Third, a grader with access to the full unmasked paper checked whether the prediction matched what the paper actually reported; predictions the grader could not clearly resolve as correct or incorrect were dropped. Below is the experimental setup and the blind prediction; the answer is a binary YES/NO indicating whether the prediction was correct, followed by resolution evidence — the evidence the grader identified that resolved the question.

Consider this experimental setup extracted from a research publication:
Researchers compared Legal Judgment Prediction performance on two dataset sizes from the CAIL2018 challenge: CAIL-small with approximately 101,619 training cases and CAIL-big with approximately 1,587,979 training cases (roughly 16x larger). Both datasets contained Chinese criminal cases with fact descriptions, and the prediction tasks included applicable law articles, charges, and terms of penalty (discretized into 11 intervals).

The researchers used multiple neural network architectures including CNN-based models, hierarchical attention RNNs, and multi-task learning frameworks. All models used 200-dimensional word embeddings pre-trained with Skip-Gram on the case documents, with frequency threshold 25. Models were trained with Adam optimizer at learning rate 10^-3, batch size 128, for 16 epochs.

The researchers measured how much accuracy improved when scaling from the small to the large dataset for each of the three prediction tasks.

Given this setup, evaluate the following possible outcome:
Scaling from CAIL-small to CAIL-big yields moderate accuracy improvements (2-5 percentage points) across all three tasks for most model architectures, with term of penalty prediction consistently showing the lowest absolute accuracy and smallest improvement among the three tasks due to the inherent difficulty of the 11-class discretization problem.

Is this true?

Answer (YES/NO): NO